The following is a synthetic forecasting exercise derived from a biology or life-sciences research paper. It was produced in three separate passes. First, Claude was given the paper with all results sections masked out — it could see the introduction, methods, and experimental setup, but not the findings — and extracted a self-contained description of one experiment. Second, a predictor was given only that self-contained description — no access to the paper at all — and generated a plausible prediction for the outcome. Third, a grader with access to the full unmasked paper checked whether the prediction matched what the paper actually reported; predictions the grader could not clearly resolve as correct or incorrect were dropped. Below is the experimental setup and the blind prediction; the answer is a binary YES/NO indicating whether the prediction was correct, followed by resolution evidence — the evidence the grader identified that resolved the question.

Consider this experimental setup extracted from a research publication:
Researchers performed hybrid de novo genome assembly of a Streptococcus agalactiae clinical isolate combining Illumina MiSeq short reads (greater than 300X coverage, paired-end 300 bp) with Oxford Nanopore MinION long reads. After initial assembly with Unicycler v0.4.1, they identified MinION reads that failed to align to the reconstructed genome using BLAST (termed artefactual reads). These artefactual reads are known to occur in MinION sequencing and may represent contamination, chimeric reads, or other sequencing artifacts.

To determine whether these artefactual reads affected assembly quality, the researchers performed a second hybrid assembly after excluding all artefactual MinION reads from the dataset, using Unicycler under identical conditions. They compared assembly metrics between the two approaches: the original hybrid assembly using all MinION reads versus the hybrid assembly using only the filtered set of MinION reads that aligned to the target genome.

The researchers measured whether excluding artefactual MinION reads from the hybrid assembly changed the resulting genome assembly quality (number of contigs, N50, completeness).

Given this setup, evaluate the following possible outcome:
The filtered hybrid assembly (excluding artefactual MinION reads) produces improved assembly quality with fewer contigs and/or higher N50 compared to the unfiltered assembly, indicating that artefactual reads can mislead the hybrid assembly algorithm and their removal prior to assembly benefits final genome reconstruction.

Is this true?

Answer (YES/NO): NO